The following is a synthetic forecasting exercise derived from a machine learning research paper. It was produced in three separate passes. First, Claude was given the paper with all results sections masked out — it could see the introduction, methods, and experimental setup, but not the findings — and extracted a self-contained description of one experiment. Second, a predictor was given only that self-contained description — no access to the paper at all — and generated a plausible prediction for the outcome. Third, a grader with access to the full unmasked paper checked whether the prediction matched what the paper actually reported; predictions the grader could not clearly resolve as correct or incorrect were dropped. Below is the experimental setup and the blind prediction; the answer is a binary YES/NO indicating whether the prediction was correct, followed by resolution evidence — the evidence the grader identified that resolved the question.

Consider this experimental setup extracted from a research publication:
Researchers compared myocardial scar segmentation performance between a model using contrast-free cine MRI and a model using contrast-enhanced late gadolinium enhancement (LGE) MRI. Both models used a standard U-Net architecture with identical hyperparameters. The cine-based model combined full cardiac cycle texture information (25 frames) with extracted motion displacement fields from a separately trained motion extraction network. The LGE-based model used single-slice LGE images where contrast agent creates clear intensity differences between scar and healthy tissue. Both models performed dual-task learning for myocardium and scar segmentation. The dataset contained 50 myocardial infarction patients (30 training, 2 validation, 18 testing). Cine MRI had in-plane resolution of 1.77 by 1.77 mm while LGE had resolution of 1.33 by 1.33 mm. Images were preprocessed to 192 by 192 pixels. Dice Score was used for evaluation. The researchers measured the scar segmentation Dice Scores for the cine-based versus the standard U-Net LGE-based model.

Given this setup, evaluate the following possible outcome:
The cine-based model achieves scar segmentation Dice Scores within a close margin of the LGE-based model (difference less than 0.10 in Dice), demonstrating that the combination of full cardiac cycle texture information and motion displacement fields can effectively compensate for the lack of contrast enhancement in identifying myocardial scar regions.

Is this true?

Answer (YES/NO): YES